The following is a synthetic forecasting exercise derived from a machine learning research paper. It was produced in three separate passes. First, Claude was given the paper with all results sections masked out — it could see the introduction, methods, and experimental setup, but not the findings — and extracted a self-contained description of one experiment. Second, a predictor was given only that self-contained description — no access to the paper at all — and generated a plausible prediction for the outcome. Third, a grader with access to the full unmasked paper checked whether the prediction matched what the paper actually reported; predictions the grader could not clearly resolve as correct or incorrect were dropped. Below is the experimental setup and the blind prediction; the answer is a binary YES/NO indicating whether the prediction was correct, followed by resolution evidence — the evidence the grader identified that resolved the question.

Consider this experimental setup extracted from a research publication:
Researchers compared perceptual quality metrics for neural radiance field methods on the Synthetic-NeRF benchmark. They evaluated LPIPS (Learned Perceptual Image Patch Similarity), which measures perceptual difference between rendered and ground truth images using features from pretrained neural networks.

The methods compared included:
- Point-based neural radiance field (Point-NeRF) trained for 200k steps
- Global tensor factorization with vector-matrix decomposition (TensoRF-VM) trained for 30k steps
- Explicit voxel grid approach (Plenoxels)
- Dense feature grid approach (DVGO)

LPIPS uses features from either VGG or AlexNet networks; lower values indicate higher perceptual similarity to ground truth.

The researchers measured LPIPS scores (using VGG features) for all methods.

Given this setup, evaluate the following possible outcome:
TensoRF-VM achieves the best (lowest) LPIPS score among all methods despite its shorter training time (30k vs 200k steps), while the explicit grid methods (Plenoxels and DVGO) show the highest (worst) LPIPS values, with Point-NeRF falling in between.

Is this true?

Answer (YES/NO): NO